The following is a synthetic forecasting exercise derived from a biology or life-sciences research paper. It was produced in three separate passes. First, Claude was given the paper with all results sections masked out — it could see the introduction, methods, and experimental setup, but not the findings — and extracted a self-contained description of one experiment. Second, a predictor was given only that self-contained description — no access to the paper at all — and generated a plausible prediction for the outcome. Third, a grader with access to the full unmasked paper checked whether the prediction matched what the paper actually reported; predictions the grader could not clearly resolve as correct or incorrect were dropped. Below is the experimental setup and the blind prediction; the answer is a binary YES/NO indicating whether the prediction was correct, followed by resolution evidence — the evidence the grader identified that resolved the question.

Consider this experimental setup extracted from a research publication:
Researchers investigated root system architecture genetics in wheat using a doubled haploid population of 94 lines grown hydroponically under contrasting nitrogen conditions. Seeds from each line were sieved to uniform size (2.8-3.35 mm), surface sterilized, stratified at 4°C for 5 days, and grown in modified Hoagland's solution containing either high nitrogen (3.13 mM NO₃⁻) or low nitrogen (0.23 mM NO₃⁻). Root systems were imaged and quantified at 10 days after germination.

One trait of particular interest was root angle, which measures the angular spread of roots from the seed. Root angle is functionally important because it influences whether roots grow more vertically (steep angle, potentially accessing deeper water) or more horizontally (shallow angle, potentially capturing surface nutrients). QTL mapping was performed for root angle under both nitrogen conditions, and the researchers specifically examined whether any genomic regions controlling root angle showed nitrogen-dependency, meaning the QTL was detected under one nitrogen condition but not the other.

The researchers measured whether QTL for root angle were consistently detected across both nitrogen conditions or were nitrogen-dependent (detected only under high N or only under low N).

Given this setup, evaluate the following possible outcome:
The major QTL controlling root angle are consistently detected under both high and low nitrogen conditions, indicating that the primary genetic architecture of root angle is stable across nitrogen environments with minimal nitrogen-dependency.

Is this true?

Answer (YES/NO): NO